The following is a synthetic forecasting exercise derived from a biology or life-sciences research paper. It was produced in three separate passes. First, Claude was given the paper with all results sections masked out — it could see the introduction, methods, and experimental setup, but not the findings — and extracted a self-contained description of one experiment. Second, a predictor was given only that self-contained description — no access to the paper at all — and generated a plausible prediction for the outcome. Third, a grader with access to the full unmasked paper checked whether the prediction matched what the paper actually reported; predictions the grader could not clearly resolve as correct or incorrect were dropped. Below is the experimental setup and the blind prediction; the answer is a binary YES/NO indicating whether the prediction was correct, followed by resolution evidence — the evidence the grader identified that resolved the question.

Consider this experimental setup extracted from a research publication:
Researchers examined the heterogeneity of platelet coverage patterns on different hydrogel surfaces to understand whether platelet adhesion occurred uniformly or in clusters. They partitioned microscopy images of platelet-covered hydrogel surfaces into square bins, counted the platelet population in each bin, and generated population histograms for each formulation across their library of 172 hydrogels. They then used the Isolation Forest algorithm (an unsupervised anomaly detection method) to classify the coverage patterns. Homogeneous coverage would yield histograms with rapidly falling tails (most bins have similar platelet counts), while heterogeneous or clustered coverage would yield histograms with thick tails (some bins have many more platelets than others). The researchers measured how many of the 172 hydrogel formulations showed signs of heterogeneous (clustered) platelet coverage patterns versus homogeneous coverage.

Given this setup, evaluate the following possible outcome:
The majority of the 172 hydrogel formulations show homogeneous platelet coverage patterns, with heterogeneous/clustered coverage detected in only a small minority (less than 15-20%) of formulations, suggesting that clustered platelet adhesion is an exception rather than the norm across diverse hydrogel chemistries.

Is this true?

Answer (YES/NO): NO